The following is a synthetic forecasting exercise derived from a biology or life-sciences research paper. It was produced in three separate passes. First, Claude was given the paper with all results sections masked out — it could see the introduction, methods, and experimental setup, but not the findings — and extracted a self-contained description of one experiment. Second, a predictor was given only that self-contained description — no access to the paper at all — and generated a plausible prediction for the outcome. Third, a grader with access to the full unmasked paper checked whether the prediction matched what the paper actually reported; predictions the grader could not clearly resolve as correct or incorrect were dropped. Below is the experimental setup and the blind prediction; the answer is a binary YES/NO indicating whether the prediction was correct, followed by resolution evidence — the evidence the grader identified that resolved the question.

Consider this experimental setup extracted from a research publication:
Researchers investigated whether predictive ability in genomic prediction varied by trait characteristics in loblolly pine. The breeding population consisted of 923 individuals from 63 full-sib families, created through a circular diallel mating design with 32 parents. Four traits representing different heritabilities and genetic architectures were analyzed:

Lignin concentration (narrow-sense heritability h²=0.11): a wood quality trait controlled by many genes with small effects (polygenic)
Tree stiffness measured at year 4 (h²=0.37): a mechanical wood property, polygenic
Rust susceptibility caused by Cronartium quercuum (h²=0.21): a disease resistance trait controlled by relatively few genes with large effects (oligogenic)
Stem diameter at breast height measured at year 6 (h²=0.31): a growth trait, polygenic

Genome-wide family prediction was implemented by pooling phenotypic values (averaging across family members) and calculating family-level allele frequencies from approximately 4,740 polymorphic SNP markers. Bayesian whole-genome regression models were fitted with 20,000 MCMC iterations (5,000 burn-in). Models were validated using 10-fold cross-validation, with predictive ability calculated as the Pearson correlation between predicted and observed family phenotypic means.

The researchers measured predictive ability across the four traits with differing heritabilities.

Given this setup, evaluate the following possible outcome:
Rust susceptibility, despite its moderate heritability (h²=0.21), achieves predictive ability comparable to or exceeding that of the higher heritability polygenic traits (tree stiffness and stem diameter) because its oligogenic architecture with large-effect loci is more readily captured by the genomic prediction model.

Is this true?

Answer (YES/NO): NO